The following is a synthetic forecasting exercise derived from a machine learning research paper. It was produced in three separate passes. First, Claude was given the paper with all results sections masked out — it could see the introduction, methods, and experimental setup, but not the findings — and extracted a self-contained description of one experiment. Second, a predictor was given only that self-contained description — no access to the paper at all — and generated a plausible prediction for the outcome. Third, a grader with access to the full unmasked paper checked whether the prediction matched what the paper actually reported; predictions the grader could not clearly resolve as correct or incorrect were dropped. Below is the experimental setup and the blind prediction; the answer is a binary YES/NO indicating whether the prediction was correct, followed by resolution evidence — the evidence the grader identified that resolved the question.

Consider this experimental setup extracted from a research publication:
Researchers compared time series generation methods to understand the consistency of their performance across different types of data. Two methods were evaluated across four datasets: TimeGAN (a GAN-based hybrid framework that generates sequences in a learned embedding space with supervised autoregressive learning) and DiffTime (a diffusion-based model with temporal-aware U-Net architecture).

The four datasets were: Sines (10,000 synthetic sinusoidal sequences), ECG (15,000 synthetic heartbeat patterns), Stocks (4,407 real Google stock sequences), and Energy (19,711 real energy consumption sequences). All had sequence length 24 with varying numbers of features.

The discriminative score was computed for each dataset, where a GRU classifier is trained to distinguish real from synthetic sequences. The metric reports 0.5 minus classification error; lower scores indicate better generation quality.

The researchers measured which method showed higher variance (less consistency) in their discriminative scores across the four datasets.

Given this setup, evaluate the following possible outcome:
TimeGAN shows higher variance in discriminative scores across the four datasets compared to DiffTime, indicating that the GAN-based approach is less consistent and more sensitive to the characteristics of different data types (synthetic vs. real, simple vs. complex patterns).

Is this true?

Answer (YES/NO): YES